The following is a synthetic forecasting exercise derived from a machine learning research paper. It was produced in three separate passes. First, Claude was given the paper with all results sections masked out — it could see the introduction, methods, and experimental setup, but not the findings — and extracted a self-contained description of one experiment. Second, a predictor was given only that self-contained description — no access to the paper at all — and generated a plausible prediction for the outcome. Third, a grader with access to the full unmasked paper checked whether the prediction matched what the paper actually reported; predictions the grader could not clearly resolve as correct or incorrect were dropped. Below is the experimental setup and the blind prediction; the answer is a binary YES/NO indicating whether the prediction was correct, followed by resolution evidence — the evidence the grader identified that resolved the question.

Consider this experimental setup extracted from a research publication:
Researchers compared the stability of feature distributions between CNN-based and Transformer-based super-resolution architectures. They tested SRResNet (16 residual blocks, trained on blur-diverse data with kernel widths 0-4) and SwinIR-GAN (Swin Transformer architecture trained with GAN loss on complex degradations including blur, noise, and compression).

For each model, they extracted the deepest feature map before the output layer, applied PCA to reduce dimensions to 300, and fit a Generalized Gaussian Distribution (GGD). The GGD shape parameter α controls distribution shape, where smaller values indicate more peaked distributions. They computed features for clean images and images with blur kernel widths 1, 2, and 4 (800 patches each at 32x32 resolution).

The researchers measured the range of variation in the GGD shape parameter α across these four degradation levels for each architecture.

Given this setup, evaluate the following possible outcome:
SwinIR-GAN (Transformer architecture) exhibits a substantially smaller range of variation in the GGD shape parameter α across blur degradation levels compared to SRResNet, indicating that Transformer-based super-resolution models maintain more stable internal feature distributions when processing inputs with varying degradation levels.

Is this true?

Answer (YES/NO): YES